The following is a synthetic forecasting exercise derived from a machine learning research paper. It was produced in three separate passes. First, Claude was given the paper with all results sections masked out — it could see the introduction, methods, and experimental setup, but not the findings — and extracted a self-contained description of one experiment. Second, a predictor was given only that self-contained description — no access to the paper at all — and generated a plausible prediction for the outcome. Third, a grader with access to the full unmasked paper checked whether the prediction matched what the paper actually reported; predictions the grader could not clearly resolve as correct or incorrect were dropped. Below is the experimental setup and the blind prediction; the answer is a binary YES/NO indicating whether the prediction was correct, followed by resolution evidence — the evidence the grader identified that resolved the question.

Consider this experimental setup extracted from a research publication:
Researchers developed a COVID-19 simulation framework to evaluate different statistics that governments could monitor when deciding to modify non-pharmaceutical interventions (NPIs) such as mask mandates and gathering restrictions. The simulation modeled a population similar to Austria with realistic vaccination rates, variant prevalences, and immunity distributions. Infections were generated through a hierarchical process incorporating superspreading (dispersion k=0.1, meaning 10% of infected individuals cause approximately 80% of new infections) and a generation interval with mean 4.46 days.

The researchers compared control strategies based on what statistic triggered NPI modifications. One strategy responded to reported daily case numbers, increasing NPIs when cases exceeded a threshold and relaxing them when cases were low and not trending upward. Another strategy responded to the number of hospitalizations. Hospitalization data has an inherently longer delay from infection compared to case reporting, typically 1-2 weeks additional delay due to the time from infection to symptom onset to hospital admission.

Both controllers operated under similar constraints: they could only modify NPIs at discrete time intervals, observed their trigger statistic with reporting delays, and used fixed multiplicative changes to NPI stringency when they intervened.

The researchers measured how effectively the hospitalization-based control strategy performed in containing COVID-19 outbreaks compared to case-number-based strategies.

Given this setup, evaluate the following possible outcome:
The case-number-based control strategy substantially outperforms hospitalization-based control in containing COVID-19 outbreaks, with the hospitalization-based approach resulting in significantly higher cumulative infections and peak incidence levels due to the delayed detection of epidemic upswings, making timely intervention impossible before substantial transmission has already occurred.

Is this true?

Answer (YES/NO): YES